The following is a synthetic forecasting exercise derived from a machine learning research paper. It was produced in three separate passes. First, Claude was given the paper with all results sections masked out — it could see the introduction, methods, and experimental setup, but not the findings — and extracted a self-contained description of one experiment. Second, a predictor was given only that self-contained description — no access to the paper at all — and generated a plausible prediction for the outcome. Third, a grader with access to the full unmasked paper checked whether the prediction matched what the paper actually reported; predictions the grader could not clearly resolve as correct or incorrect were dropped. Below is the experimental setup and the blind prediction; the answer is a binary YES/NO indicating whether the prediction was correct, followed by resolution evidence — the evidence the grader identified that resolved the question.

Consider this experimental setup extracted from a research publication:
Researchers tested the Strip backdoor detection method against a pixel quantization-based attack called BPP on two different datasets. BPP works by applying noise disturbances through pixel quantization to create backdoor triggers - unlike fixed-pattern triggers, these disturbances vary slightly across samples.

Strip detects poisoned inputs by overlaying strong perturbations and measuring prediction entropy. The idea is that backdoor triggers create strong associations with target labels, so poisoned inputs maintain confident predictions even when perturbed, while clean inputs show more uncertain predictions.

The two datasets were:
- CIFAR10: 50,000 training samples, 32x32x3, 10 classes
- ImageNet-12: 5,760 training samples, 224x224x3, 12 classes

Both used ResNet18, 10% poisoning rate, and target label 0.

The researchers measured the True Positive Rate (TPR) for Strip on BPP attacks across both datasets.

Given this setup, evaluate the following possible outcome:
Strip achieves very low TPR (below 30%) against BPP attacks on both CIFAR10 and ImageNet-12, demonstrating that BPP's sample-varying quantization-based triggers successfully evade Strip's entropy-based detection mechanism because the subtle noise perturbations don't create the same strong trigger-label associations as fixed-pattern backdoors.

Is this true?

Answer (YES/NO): NO